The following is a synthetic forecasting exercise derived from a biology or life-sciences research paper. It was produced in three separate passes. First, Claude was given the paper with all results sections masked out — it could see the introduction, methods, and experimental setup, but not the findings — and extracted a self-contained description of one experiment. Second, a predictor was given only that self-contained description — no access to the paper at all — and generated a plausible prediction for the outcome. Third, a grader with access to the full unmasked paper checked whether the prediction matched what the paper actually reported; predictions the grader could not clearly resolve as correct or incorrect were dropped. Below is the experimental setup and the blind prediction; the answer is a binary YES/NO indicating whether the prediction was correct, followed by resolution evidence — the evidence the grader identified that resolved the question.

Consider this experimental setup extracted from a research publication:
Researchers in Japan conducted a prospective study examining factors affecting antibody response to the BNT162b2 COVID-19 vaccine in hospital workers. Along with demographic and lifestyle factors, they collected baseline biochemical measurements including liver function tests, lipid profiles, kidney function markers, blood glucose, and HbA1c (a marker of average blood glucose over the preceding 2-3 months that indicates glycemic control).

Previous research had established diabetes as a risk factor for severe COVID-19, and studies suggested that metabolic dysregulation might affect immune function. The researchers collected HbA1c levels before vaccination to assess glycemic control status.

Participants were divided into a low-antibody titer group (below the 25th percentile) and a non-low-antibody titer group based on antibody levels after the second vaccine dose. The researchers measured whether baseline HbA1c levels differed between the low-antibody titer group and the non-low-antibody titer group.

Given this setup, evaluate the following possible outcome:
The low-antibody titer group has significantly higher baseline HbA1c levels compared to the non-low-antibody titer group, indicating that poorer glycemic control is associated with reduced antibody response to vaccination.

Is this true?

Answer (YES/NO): YES